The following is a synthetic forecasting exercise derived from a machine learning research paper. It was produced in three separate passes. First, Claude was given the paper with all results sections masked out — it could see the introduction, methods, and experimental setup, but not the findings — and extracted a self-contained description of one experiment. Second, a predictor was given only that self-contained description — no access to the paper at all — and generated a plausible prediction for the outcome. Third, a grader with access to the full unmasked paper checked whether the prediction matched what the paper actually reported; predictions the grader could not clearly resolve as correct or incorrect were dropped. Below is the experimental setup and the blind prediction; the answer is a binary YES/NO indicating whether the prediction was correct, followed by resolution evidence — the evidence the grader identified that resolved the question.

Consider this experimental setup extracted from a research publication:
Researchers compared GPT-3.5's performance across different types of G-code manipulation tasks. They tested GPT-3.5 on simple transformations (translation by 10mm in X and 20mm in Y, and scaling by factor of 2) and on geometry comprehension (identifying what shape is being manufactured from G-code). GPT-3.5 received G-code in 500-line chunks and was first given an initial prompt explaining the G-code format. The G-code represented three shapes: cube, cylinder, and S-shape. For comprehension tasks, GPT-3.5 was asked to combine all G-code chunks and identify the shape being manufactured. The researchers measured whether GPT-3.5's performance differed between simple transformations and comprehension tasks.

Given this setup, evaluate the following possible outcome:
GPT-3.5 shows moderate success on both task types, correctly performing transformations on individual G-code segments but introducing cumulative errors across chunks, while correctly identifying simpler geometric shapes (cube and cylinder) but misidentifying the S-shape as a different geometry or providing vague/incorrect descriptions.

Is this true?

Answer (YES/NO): NO